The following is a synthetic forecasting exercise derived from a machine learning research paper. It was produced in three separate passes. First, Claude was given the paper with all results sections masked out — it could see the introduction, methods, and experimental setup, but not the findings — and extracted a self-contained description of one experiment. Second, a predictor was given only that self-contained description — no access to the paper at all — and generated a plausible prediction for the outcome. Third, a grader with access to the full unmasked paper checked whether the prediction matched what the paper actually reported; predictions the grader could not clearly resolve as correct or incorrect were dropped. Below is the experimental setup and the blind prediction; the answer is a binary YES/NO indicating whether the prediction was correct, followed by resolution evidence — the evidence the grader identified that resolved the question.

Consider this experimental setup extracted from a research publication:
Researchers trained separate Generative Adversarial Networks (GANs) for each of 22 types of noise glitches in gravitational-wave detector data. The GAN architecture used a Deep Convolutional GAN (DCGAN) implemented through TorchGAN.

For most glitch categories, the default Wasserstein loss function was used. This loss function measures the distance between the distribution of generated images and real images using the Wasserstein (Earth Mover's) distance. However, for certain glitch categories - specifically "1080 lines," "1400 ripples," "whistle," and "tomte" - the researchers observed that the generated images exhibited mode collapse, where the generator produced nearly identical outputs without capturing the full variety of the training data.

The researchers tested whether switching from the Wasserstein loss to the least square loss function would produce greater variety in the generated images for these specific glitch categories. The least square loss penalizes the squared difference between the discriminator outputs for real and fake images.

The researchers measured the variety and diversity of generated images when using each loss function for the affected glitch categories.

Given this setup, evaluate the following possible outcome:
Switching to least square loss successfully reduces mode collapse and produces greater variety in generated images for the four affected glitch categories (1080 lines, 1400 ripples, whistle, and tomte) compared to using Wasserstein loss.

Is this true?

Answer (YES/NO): YES